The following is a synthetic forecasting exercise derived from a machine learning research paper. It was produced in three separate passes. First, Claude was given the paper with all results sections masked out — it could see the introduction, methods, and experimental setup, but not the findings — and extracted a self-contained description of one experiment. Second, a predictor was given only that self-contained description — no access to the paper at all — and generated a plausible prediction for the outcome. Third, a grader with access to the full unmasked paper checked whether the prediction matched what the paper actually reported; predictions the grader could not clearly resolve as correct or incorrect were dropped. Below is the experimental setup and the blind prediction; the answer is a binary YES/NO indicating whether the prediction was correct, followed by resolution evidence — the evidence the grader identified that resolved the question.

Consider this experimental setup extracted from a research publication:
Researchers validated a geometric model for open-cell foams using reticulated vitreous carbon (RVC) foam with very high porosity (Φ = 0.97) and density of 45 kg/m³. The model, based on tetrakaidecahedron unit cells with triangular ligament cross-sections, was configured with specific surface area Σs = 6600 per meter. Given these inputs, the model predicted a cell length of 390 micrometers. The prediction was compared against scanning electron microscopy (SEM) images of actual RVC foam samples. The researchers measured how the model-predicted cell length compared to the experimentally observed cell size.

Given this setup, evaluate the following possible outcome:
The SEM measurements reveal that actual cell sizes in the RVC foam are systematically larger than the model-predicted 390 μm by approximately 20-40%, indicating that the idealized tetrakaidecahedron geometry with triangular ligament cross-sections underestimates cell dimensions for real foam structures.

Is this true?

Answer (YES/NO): NO